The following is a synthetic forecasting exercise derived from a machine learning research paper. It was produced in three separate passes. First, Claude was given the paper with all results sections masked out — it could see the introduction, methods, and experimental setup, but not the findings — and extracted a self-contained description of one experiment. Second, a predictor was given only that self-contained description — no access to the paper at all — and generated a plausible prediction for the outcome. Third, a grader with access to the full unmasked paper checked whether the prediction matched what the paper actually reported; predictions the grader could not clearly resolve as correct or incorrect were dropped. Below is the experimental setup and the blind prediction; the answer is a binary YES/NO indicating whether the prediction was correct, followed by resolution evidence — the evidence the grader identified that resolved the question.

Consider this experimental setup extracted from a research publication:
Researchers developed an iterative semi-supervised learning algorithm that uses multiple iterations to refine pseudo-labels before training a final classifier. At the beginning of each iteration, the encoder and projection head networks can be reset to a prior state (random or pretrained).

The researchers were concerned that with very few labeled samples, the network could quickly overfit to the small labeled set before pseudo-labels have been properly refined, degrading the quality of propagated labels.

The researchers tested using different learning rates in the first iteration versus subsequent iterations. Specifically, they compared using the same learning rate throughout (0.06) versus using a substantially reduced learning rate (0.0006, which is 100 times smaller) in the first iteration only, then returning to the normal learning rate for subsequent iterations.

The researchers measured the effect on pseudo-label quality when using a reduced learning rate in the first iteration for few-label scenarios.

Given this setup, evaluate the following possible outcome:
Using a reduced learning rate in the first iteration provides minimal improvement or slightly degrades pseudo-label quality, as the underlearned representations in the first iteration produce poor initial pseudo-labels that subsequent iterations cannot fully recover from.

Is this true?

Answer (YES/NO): NO